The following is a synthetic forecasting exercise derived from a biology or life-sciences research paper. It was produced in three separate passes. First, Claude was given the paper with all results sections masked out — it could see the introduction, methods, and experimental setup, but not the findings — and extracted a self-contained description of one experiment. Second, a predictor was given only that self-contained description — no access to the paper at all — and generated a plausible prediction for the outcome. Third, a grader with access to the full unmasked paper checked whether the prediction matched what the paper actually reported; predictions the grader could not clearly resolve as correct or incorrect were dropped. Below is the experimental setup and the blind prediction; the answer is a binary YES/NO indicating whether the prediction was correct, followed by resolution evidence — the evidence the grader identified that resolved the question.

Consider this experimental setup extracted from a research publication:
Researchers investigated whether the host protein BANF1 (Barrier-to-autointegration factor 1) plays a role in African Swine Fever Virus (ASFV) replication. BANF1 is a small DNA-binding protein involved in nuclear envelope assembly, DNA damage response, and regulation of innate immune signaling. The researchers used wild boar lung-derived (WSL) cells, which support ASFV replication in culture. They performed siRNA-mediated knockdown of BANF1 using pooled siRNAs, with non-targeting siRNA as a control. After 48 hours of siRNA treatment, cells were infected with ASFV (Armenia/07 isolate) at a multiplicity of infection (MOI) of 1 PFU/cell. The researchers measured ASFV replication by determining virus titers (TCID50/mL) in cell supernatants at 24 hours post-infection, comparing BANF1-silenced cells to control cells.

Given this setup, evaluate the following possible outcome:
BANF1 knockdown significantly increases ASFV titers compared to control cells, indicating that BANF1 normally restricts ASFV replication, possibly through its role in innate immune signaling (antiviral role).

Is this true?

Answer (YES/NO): NO